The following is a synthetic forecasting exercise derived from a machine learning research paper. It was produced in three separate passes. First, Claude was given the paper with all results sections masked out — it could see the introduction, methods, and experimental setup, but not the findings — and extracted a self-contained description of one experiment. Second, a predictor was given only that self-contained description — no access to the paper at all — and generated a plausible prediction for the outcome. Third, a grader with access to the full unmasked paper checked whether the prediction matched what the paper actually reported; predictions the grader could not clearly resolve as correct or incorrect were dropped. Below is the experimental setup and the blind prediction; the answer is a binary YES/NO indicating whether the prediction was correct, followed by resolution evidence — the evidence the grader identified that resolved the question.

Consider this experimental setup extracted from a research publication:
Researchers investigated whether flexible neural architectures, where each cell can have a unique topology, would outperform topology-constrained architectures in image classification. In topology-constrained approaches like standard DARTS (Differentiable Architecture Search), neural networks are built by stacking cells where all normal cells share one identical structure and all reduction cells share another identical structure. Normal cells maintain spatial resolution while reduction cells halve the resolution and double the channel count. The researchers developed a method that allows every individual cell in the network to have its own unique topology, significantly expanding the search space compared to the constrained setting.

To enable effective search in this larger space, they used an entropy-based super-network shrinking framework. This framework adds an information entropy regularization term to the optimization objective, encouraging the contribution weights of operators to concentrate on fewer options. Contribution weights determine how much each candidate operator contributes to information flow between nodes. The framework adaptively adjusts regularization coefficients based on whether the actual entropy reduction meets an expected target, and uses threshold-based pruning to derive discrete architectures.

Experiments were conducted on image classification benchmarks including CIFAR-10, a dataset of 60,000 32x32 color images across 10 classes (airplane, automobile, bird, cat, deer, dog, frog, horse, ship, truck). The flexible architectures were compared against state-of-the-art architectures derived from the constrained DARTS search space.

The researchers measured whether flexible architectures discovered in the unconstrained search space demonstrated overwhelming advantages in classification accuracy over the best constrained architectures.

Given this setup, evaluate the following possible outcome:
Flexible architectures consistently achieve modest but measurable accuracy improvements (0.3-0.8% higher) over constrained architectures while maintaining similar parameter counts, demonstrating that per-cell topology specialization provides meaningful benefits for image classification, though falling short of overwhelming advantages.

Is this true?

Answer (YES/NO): NO